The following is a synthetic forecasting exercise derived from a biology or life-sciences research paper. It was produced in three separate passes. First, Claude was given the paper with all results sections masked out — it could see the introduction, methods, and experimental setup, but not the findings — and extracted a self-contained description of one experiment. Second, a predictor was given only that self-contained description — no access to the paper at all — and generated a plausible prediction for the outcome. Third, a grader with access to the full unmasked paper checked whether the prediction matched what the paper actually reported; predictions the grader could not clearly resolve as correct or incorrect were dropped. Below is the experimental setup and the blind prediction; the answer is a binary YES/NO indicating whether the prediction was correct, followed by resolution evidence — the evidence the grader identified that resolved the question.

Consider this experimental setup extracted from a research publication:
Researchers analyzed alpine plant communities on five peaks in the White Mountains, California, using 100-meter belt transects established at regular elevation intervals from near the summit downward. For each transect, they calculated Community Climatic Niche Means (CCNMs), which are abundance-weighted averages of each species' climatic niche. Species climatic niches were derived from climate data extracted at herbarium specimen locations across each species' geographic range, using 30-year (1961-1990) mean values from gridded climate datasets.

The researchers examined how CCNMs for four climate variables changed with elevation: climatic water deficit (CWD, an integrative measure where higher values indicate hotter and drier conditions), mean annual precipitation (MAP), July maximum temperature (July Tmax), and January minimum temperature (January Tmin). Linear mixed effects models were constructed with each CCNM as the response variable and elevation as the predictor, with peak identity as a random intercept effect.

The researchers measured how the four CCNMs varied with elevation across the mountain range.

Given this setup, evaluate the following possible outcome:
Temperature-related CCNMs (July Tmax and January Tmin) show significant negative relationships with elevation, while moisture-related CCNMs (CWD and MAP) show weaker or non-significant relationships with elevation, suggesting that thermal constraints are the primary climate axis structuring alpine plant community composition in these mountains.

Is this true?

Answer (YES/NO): NO